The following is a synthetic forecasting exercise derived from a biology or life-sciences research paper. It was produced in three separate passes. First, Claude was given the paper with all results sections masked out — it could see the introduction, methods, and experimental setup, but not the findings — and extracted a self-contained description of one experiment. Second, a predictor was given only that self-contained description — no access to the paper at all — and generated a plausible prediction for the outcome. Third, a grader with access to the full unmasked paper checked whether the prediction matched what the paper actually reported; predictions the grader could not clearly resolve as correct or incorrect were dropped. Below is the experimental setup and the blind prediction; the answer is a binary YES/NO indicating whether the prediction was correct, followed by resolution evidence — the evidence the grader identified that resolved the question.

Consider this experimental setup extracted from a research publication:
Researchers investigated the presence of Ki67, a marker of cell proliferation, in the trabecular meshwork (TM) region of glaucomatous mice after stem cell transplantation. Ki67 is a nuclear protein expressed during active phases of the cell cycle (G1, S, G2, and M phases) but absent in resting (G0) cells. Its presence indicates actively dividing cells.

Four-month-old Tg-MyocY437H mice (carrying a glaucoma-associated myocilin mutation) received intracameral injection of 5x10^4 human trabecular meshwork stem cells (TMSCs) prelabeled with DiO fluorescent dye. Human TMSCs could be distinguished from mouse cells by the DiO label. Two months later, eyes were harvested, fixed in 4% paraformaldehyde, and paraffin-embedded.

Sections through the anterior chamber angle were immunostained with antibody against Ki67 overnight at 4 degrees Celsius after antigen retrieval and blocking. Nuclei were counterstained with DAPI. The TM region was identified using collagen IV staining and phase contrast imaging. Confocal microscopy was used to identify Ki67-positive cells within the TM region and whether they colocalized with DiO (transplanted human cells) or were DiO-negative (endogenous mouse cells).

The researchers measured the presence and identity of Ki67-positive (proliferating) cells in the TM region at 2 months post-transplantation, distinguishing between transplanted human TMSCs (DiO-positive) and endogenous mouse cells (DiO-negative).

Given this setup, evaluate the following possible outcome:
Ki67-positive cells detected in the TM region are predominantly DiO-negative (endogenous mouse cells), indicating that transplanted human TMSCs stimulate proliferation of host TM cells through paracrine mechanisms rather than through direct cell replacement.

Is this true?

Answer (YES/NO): NO